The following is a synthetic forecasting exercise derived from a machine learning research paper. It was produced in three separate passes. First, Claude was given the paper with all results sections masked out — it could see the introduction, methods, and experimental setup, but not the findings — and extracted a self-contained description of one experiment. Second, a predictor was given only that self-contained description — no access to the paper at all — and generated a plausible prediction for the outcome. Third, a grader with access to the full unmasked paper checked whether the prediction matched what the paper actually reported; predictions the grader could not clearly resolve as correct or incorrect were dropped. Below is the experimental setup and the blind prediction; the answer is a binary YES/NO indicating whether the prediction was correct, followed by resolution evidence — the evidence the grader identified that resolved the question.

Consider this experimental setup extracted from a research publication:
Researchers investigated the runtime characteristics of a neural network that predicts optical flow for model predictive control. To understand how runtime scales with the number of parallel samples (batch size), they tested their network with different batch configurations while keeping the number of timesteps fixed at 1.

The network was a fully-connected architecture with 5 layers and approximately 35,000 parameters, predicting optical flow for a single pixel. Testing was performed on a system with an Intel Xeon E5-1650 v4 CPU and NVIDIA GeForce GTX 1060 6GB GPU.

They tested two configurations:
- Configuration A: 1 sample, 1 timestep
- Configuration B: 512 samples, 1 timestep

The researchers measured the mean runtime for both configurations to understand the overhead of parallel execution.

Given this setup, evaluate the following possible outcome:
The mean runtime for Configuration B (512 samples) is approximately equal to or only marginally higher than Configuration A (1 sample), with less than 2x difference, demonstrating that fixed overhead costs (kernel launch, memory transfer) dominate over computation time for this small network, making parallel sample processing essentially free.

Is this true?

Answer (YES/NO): YES